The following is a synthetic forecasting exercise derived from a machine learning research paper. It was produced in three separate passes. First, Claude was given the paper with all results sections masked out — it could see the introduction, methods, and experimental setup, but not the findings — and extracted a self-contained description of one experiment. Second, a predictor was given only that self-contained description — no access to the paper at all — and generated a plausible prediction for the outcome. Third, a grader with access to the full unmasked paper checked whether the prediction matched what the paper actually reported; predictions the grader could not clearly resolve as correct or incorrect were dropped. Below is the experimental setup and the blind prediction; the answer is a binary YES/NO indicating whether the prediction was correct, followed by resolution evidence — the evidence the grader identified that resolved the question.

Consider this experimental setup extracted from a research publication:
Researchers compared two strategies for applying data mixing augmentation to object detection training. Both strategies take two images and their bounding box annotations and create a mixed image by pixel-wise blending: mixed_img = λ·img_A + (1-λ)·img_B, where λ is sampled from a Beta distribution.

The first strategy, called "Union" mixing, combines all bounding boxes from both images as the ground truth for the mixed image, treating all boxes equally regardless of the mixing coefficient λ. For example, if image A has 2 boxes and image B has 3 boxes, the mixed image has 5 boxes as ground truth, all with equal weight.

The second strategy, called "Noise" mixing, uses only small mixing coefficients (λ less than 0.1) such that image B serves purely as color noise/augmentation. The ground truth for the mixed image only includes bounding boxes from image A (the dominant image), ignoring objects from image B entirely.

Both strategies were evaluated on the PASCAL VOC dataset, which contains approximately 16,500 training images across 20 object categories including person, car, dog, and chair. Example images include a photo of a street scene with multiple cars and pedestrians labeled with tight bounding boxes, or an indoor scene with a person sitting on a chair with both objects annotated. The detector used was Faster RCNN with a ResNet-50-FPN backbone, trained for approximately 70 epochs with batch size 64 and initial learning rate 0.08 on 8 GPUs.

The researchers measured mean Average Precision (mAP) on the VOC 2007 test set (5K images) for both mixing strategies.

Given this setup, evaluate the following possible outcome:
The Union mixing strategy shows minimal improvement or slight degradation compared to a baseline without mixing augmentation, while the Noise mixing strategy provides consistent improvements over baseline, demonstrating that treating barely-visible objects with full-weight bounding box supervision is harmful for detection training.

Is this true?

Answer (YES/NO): NO